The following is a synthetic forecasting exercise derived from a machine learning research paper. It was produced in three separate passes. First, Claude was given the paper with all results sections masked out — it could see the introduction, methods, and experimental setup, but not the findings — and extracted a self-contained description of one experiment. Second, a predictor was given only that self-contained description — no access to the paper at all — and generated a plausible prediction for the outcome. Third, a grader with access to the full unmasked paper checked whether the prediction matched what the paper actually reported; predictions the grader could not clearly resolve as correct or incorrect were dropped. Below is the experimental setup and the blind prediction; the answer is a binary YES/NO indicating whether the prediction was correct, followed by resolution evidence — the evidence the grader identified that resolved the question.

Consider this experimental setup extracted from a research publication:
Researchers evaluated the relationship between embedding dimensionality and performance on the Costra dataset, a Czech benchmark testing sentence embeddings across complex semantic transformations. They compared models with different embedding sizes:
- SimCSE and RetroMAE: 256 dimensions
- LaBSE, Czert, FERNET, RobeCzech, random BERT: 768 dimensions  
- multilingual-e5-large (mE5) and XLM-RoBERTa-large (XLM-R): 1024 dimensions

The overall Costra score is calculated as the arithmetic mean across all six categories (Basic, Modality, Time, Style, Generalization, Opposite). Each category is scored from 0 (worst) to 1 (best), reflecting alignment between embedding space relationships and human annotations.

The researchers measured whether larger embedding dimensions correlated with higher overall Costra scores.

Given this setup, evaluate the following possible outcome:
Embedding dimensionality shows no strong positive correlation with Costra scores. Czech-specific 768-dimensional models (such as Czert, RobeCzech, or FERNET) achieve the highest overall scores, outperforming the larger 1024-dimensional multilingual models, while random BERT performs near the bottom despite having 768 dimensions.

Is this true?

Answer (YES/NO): NO